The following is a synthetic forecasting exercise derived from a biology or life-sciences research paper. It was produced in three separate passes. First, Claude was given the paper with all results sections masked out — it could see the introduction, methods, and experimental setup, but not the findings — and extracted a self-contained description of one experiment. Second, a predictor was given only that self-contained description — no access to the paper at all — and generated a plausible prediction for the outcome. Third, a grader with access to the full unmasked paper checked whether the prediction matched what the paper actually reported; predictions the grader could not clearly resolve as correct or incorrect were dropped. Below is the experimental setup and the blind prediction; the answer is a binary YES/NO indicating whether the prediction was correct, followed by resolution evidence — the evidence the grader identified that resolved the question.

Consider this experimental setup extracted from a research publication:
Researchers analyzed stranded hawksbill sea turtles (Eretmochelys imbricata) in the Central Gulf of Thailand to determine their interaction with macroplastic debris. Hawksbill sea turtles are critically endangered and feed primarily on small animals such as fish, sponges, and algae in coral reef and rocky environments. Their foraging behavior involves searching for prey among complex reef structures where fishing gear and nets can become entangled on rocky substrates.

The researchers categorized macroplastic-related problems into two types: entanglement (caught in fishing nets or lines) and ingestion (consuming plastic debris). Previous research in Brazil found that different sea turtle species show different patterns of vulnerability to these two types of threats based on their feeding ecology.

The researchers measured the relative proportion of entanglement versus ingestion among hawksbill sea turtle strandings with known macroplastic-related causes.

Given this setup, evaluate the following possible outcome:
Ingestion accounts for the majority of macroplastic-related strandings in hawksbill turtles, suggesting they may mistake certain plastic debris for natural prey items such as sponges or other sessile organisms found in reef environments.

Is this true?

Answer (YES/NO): NO